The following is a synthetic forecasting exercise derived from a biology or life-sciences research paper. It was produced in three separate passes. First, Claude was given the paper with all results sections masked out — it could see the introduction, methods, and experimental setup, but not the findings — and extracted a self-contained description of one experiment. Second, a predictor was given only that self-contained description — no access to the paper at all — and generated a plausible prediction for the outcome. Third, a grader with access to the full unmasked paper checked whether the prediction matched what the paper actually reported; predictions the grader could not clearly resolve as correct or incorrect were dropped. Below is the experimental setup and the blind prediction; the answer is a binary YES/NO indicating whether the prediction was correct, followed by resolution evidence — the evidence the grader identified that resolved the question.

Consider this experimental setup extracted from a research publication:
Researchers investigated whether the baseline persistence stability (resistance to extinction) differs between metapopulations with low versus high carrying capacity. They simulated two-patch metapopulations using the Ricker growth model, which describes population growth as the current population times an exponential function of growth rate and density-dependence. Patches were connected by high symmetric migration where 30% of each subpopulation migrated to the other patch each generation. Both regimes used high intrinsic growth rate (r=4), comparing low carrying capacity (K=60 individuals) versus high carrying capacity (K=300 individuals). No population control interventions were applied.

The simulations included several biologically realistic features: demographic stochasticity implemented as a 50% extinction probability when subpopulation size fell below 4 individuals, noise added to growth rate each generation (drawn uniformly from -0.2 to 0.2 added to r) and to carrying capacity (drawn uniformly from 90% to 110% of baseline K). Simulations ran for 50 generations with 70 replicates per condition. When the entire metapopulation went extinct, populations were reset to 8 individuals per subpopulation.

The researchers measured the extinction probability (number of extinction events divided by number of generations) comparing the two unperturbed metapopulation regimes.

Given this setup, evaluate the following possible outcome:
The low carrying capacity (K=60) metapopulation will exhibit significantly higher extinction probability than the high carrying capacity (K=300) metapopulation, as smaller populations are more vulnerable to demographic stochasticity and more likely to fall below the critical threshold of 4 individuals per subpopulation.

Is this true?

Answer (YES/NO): YES